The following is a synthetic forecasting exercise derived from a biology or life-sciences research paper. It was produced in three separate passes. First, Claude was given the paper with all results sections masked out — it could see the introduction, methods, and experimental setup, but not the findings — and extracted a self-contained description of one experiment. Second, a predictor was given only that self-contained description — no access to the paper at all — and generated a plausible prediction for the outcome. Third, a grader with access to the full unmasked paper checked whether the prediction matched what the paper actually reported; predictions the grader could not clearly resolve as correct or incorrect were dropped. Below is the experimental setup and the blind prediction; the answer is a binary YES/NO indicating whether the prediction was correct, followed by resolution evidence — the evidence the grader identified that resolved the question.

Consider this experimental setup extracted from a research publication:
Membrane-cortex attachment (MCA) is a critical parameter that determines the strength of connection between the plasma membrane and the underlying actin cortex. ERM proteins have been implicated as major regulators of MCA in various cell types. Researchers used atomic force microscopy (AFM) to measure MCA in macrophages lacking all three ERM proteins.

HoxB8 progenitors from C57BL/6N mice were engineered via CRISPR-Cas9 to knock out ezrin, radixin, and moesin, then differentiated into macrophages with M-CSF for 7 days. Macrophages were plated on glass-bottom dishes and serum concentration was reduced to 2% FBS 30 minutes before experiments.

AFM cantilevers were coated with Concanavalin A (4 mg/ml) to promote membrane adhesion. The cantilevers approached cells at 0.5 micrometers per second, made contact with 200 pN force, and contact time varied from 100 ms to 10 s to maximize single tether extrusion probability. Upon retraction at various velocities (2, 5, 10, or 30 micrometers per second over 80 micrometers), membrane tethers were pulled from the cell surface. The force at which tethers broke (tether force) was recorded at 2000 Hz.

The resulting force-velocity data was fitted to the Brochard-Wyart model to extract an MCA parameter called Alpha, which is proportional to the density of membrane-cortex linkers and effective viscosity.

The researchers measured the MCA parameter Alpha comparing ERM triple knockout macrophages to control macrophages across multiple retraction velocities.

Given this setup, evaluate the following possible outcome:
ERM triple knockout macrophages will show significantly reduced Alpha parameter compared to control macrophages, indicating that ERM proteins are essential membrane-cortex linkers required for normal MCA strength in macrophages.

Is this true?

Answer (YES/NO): NO